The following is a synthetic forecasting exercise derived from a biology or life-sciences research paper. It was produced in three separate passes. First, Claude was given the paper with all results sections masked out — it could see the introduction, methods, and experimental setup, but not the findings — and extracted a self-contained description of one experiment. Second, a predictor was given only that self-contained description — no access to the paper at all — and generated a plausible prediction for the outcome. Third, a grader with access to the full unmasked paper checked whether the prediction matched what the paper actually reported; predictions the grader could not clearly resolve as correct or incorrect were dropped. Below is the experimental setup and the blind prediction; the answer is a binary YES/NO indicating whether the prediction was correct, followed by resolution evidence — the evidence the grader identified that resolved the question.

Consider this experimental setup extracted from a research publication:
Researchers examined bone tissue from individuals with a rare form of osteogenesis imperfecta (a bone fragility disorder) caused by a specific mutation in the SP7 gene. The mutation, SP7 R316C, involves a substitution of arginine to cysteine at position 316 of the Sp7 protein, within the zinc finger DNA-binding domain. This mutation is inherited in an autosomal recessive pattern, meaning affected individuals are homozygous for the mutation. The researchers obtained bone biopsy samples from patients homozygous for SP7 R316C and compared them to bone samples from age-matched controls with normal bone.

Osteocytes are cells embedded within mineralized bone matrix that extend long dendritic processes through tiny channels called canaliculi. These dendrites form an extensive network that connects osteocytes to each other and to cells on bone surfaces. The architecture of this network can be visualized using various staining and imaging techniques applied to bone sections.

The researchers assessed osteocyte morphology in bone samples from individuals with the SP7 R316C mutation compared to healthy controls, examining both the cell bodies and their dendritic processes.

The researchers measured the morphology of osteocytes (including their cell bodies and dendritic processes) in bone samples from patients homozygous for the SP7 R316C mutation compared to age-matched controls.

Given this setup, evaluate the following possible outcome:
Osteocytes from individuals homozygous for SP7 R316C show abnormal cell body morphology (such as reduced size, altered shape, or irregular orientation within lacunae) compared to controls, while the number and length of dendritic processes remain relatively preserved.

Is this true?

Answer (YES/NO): NO